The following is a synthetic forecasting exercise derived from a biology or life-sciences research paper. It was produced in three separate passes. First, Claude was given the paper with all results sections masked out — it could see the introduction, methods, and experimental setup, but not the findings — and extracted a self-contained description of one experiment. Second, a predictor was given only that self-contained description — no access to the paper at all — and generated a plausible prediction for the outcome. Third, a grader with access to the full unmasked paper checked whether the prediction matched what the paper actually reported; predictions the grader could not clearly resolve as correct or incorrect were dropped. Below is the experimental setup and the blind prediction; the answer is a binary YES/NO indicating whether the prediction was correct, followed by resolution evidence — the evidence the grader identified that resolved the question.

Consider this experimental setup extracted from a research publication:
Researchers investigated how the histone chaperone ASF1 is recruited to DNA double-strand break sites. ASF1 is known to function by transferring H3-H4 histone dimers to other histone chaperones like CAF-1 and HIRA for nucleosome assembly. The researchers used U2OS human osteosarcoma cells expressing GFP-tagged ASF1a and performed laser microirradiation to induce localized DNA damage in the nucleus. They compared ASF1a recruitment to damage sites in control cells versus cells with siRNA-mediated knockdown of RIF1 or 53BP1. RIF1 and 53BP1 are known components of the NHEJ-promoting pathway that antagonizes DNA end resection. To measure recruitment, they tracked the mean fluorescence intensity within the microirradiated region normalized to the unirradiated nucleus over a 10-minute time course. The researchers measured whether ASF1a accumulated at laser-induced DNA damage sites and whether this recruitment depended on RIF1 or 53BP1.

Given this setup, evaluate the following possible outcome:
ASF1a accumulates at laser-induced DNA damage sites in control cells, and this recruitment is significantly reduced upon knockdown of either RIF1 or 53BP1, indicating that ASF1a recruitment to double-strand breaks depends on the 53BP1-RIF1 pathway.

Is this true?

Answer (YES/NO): YES